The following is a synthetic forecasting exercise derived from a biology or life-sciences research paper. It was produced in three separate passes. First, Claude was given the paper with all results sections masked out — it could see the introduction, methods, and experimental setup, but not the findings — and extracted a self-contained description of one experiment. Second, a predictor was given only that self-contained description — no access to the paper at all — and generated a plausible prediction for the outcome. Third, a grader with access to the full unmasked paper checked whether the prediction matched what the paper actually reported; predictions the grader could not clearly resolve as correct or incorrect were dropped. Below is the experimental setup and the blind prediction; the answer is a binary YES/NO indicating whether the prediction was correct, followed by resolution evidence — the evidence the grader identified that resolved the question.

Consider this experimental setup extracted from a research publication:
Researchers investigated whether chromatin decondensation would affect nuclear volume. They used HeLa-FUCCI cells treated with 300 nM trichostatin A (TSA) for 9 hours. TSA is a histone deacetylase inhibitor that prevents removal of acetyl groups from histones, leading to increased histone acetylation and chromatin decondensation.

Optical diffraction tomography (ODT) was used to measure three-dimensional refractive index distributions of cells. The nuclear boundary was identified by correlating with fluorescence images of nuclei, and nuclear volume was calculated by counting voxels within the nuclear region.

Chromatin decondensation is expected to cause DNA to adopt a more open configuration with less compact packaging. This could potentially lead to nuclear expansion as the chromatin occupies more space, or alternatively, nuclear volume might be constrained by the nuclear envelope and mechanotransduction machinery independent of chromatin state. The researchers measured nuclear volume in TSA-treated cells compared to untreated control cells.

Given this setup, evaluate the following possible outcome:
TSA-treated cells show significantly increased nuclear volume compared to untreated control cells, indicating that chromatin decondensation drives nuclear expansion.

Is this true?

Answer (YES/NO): YES